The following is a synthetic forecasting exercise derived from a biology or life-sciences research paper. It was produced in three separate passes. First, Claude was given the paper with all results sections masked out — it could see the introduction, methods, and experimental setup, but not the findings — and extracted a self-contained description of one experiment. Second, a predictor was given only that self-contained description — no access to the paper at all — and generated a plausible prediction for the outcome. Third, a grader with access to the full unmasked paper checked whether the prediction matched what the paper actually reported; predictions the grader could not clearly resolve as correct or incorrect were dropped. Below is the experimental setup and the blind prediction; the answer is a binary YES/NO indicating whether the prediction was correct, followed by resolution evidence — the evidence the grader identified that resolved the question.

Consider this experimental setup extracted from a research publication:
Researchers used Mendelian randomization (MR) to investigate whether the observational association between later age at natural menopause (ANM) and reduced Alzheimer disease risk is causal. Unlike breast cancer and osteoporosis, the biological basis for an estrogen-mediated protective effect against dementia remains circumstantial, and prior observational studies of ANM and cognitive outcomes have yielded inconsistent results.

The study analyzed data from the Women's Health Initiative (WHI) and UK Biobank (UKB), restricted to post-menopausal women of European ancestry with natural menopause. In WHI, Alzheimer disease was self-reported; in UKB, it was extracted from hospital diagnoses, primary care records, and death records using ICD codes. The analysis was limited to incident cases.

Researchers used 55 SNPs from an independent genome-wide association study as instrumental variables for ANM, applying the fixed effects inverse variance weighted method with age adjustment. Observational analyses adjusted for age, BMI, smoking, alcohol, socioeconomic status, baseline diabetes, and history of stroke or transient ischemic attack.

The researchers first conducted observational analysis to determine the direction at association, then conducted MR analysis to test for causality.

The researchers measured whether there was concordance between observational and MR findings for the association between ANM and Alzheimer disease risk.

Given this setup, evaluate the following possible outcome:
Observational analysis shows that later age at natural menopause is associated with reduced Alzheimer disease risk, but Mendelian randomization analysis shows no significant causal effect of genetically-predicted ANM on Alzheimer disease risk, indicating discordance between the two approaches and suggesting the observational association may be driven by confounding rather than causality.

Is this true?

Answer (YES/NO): YES